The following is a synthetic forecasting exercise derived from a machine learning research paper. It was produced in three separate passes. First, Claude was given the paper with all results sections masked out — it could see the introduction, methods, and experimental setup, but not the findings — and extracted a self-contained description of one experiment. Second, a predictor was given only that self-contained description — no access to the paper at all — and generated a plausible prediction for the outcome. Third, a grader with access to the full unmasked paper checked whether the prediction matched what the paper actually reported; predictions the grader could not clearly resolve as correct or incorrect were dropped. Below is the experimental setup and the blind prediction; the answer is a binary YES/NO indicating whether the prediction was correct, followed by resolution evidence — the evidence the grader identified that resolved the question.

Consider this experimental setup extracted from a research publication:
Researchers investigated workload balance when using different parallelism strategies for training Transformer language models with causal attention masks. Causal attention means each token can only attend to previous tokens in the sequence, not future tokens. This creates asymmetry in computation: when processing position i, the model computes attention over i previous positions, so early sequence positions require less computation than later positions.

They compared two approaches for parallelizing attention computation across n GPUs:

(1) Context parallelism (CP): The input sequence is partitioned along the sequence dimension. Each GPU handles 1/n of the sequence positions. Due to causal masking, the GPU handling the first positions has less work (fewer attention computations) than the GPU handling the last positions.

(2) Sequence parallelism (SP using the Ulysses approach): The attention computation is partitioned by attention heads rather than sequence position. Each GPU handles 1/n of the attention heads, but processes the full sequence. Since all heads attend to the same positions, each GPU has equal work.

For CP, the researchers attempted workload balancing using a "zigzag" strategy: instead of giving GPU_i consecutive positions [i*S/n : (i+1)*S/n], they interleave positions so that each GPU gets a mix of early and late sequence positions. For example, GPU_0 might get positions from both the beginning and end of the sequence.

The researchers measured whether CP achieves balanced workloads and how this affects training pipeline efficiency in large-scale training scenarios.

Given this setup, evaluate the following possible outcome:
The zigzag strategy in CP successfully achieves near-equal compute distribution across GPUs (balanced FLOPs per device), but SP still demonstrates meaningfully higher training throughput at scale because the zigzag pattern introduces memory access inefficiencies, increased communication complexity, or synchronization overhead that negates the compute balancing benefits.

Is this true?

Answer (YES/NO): NO